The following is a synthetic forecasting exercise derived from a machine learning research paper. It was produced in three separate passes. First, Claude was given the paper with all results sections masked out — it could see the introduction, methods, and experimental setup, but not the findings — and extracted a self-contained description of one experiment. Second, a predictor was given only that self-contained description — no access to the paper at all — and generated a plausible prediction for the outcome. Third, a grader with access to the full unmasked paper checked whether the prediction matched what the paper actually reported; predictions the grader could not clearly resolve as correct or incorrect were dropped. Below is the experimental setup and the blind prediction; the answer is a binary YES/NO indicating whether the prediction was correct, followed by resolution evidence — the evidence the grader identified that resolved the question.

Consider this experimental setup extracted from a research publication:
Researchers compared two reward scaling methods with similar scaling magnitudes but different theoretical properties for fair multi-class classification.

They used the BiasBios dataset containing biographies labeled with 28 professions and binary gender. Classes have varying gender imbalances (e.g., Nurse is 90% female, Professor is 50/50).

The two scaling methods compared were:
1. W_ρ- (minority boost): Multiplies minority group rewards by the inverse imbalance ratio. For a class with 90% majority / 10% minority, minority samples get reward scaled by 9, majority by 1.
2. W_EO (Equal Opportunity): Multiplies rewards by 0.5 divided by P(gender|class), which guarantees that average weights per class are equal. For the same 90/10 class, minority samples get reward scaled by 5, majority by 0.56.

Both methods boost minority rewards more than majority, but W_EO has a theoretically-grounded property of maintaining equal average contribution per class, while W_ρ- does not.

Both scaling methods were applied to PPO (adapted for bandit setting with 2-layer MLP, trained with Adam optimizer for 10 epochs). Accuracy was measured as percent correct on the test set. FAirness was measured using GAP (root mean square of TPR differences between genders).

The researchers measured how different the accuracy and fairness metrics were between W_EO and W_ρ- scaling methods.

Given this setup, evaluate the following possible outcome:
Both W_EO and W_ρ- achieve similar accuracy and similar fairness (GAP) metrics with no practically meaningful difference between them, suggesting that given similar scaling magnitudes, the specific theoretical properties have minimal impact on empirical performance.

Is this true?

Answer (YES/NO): YES